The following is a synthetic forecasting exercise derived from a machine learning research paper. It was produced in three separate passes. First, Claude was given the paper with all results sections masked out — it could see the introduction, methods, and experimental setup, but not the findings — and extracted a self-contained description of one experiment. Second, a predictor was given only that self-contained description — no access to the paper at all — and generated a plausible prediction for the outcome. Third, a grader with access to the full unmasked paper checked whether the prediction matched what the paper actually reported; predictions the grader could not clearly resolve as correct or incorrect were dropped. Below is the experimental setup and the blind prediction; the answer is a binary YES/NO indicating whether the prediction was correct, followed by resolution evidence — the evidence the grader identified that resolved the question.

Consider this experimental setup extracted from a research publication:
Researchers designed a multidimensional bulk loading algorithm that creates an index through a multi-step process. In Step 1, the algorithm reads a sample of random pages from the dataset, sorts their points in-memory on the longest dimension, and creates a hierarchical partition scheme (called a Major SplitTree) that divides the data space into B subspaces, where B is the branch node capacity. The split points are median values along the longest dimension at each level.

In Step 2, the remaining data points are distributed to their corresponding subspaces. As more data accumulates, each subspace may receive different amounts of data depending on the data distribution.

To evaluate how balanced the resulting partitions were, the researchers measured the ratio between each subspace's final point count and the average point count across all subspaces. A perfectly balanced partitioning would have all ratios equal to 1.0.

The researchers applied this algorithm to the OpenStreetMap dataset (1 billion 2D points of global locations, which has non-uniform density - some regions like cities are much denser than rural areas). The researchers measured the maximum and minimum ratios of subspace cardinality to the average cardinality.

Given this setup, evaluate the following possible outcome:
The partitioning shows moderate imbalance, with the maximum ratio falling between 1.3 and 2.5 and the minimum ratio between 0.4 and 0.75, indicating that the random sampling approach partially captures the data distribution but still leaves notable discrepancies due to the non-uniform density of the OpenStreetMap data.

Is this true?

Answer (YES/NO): NO